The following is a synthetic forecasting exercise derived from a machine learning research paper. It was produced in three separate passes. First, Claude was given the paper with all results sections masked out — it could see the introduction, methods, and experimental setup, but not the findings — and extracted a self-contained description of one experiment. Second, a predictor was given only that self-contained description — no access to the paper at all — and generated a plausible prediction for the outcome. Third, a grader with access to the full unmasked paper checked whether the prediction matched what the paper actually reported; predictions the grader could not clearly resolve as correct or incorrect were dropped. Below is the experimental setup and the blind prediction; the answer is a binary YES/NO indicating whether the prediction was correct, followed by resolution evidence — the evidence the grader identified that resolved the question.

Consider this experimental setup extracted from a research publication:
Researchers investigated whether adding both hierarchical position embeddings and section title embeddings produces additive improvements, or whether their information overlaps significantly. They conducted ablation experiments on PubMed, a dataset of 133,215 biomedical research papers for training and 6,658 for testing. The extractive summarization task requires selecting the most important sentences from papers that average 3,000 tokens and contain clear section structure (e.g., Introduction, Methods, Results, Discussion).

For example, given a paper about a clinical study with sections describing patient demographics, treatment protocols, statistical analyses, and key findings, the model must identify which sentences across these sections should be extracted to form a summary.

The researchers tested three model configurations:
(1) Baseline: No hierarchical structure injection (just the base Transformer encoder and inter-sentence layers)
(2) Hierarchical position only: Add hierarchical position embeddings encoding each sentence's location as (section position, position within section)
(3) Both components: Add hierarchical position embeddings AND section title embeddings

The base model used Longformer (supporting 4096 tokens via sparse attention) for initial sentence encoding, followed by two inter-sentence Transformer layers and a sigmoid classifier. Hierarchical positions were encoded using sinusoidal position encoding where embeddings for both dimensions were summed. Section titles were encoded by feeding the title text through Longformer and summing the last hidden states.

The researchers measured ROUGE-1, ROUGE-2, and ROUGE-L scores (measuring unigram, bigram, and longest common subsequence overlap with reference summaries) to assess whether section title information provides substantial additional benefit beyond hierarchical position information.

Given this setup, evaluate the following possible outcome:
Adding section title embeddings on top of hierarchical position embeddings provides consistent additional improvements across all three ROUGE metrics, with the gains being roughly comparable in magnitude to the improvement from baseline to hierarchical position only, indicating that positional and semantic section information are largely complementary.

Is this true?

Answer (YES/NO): NO